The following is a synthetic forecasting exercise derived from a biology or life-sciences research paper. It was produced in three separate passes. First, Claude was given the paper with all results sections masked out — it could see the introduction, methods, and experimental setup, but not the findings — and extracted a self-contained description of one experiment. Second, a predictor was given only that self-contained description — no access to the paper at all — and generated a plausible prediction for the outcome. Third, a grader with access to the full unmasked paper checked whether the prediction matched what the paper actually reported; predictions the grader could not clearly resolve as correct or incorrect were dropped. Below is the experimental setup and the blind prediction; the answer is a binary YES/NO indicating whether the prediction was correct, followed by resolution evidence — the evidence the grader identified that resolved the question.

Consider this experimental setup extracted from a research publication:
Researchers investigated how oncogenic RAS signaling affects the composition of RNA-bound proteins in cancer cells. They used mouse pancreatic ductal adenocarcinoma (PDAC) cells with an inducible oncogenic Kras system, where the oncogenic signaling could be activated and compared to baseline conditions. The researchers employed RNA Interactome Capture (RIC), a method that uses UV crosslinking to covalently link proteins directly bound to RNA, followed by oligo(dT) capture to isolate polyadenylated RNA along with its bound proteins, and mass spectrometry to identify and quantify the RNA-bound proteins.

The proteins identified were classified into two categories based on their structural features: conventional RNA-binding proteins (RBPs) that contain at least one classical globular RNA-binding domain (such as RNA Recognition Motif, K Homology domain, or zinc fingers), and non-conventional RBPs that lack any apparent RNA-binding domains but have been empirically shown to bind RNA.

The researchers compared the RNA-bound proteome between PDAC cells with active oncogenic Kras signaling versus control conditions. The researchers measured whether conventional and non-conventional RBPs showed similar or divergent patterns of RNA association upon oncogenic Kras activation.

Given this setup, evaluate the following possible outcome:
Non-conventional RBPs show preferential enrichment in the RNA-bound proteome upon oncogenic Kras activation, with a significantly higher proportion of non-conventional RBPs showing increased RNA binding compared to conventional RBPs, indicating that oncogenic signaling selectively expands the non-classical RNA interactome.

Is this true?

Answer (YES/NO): NO